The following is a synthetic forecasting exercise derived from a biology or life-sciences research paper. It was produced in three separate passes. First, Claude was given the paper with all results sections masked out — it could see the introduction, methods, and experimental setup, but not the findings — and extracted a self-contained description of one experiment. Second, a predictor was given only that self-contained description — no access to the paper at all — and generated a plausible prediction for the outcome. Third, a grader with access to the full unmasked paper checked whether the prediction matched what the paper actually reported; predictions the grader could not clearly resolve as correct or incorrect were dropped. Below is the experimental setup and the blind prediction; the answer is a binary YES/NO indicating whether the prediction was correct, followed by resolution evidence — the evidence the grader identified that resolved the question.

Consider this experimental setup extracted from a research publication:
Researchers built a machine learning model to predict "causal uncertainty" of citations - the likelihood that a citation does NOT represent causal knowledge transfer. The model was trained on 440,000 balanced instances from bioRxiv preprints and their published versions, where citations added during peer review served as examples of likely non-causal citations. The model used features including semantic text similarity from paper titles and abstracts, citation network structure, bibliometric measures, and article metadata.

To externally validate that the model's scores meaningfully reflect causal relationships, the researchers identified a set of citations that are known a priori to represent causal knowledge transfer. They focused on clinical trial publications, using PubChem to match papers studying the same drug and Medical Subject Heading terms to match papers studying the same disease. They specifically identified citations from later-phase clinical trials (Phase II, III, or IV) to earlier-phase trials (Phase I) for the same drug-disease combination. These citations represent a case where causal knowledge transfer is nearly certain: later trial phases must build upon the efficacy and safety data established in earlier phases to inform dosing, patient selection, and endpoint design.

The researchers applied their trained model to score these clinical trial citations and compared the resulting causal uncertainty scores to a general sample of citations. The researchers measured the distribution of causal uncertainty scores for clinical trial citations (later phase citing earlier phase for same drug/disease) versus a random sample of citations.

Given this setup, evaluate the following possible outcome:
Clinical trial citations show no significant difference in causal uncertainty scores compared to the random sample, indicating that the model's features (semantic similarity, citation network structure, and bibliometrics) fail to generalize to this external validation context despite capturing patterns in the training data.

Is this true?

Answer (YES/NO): NO